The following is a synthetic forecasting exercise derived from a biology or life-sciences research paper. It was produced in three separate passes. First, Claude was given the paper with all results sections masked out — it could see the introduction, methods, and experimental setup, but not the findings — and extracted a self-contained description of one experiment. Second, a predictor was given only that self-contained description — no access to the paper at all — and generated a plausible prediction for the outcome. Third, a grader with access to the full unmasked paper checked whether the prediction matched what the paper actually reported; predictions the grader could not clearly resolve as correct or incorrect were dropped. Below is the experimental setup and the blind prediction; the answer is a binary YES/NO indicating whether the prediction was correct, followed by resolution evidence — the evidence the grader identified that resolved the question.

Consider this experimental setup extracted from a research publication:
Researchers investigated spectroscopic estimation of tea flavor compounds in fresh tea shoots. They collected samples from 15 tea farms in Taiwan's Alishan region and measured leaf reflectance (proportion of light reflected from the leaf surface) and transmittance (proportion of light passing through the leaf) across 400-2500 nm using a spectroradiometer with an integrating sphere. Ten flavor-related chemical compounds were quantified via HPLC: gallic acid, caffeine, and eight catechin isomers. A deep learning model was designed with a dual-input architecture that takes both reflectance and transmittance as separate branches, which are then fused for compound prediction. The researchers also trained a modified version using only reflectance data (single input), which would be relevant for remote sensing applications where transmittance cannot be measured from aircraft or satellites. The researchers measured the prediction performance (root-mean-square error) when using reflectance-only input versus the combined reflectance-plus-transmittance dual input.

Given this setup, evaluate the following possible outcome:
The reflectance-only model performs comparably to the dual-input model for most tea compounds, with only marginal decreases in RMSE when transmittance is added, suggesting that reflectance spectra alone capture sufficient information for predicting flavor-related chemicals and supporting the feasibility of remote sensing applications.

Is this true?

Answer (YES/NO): YES